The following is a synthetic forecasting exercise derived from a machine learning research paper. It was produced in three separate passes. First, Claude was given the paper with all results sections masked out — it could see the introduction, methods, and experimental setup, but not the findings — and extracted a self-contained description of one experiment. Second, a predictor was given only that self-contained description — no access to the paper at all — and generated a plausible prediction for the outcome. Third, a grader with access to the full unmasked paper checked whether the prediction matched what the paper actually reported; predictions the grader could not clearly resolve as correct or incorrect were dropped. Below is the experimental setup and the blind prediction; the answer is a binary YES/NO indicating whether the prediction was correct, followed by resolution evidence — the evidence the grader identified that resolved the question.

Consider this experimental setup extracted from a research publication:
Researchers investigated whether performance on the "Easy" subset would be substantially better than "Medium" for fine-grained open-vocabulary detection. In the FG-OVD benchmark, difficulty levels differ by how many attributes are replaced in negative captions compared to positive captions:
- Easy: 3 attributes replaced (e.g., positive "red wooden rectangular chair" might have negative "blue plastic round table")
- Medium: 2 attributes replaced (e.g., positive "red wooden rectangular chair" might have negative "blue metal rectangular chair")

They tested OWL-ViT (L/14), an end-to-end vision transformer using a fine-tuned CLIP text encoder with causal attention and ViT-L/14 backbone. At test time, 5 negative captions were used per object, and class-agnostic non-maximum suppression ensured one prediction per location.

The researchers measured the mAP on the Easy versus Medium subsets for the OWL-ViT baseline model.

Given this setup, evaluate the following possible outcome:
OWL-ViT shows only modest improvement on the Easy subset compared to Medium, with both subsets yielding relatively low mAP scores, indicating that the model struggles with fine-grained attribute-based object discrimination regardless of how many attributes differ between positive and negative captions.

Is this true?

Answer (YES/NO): NO